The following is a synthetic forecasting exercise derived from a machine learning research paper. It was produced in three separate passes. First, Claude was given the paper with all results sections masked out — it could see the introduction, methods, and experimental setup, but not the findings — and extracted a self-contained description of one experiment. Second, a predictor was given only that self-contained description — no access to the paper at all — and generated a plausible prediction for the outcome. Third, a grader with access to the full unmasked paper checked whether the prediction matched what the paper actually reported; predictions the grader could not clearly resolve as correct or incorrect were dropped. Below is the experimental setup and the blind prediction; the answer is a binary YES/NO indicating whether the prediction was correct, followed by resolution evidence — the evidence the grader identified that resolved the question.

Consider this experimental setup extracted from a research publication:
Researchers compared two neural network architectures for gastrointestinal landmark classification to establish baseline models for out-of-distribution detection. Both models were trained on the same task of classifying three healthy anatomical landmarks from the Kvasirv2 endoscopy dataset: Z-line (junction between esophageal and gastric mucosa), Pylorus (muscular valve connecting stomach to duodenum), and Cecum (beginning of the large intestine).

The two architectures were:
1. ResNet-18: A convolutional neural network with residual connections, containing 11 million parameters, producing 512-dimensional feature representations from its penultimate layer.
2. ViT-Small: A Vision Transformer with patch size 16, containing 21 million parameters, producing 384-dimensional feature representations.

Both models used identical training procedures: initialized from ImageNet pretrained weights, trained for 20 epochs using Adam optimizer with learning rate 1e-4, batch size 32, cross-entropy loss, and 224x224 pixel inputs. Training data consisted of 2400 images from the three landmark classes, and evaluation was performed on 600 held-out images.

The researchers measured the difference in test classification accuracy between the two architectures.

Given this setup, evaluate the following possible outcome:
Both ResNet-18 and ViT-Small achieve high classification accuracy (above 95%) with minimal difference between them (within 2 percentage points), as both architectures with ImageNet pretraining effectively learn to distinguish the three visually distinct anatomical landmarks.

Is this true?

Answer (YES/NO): YES